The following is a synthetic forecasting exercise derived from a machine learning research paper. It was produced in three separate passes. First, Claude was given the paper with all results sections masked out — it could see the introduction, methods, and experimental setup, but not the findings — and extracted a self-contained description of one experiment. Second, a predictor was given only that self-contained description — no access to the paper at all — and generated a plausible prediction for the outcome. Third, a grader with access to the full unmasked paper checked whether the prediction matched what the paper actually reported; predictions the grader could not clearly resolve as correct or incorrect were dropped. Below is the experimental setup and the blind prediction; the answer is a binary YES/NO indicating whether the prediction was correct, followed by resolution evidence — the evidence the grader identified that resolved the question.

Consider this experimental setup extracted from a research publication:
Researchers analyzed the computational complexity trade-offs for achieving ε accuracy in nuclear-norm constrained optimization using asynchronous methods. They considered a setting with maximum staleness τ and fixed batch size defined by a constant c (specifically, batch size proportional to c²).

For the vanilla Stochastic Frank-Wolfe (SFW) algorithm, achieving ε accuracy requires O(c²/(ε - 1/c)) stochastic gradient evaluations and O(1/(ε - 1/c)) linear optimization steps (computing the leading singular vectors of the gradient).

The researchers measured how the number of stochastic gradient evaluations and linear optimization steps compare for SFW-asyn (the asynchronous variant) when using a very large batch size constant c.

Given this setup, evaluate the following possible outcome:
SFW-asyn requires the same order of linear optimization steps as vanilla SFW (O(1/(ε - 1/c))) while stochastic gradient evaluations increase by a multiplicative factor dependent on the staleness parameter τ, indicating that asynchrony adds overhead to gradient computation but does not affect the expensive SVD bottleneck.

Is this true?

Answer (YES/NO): NO